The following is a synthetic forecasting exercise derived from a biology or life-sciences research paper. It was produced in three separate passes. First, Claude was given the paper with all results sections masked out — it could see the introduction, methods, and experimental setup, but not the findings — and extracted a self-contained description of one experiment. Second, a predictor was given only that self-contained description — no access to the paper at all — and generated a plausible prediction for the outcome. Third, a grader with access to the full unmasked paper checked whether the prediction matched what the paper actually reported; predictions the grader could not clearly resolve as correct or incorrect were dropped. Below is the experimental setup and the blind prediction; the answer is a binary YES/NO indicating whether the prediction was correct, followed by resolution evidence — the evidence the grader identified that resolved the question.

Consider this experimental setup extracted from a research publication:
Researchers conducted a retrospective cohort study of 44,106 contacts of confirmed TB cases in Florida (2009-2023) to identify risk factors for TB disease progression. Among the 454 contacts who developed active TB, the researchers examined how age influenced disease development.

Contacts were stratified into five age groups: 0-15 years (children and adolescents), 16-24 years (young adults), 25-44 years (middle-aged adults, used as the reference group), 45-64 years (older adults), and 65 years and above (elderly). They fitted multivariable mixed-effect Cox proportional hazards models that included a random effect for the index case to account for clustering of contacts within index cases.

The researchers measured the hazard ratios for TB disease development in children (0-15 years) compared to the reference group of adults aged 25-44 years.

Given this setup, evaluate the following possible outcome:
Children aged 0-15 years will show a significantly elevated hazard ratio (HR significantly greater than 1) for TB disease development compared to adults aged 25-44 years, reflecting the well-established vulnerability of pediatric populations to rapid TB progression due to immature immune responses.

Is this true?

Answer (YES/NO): YES